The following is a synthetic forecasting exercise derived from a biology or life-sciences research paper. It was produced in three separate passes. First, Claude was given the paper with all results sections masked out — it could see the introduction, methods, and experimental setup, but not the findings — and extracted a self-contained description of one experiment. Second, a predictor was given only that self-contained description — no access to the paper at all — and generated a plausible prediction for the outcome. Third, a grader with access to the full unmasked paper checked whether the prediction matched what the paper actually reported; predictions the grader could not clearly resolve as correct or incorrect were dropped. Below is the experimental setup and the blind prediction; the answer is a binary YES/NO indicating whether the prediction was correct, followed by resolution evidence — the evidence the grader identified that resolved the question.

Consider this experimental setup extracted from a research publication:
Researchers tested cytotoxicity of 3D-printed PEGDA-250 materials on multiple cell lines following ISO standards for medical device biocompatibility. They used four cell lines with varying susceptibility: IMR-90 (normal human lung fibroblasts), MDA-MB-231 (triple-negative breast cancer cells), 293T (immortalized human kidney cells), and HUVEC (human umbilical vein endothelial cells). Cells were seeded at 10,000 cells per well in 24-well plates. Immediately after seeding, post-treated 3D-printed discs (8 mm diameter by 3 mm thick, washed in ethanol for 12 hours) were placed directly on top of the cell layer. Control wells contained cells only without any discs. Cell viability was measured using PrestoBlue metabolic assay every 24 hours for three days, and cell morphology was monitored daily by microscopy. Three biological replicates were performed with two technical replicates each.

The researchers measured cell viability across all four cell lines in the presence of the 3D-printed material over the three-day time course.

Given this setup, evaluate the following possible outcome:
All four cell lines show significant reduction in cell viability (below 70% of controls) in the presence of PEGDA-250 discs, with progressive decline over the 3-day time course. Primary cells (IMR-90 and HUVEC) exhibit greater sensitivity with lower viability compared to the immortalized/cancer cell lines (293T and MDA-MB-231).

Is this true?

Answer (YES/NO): NO